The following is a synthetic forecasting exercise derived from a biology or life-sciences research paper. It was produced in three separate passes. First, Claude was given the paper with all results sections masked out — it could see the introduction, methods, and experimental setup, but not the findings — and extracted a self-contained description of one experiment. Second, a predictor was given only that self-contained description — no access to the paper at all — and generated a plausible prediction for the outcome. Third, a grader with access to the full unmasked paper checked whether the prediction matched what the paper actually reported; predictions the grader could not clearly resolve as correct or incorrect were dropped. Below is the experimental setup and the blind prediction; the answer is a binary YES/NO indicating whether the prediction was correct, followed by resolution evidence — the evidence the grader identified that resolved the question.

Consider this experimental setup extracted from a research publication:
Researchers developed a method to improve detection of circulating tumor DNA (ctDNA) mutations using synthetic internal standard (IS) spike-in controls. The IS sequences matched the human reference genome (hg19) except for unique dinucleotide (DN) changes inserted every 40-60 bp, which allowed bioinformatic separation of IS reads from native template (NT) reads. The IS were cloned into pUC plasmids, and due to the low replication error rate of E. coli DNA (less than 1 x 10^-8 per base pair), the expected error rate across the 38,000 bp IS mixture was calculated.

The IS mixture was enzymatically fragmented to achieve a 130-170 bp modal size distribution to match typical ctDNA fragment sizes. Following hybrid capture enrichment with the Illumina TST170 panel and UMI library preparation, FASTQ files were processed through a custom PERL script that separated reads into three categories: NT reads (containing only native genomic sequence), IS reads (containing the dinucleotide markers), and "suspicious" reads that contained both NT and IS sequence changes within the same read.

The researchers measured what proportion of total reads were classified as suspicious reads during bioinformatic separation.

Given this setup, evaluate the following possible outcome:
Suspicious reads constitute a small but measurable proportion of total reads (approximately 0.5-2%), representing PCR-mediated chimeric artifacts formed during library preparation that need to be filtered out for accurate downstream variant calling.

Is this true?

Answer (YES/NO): NO